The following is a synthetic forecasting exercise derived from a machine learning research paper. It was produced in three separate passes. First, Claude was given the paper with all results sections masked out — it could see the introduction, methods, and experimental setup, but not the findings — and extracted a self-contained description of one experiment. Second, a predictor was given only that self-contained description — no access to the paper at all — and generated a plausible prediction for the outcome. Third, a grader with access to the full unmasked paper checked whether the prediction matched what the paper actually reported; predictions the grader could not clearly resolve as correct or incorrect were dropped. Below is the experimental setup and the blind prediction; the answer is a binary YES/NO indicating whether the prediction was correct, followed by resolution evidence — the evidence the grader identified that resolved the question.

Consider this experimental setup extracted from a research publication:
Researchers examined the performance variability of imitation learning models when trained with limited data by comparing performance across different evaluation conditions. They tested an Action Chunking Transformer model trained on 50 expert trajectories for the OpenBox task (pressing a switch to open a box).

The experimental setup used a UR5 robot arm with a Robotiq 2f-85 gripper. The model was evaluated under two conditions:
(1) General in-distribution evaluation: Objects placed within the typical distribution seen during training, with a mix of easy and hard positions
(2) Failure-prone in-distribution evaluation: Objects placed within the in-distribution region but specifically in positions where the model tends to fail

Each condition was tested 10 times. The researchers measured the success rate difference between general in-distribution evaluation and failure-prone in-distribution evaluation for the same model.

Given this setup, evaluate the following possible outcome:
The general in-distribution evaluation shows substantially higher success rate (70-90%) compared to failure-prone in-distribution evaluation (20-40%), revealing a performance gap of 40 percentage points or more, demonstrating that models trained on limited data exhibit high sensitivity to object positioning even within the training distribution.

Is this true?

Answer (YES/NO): NO